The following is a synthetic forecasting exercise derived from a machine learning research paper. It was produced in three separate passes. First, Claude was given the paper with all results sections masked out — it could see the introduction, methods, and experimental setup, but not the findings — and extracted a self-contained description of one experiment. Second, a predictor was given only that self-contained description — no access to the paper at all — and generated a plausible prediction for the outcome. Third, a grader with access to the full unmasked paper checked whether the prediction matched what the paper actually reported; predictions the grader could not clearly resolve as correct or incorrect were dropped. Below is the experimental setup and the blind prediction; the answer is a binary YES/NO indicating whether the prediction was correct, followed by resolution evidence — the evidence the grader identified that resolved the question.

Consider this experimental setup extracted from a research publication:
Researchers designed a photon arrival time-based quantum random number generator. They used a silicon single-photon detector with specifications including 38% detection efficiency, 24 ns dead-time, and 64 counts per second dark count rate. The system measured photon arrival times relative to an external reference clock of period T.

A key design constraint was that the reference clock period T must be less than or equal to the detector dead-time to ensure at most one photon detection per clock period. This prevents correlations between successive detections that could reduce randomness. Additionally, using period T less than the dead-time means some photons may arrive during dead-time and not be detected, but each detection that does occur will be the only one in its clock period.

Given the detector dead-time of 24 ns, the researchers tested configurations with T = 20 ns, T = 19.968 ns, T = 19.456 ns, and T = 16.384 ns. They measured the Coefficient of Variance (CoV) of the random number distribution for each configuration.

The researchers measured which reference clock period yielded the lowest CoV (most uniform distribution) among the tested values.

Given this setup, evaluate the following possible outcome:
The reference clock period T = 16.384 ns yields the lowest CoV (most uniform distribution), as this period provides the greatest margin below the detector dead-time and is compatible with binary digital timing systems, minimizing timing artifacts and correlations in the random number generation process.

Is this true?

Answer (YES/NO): YES